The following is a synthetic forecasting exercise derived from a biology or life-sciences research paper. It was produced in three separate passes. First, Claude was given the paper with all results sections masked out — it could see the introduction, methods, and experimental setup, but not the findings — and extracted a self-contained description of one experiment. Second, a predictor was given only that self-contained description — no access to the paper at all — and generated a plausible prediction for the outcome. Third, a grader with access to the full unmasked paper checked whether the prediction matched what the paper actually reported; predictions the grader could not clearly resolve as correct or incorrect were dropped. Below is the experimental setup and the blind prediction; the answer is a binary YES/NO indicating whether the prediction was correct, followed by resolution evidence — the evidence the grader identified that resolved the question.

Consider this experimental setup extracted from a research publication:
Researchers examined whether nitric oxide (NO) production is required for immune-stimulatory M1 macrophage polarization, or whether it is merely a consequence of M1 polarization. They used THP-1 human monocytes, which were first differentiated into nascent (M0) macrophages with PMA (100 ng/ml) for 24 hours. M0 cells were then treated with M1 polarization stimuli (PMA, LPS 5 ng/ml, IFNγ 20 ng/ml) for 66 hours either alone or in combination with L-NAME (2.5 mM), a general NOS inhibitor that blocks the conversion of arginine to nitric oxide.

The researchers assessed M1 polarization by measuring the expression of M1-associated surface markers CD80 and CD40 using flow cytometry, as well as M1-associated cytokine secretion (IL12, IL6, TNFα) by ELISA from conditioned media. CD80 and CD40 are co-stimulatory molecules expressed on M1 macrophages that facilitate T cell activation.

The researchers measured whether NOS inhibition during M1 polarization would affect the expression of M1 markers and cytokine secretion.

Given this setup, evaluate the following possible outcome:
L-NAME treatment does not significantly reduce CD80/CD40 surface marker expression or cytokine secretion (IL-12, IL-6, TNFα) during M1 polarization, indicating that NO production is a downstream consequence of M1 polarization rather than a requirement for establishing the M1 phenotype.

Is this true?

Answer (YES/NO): NO